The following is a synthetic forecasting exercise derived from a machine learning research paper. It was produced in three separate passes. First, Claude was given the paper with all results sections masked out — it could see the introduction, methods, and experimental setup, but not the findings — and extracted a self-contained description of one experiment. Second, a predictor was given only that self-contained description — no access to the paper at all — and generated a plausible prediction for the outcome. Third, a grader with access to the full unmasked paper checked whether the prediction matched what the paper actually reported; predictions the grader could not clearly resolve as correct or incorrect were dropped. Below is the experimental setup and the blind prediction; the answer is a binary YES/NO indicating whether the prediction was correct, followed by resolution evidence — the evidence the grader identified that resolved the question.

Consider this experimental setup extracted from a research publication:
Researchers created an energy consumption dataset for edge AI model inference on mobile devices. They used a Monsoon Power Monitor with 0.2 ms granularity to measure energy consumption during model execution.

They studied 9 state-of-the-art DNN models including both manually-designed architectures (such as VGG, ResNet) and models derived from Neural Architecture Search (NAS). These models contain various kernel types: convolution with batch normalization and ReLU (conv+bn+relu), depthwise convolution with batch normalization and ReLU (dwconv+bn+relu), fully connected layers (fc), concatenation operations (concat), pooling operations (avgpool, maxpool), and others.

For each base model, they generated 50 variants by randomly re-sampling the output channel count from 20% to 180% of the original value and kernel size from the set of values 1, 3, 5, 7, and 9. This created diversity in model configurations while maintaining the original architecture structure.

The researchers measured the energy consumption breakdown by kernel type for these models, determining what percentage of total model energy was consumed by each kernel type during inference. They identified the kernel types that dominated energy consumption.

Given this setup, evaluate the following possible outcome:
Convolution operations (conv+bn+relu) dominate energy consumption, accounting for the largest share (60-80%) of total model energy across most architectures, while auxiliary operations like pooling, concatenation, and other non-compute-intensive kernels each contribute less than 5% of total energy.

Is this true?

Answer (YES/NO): YES